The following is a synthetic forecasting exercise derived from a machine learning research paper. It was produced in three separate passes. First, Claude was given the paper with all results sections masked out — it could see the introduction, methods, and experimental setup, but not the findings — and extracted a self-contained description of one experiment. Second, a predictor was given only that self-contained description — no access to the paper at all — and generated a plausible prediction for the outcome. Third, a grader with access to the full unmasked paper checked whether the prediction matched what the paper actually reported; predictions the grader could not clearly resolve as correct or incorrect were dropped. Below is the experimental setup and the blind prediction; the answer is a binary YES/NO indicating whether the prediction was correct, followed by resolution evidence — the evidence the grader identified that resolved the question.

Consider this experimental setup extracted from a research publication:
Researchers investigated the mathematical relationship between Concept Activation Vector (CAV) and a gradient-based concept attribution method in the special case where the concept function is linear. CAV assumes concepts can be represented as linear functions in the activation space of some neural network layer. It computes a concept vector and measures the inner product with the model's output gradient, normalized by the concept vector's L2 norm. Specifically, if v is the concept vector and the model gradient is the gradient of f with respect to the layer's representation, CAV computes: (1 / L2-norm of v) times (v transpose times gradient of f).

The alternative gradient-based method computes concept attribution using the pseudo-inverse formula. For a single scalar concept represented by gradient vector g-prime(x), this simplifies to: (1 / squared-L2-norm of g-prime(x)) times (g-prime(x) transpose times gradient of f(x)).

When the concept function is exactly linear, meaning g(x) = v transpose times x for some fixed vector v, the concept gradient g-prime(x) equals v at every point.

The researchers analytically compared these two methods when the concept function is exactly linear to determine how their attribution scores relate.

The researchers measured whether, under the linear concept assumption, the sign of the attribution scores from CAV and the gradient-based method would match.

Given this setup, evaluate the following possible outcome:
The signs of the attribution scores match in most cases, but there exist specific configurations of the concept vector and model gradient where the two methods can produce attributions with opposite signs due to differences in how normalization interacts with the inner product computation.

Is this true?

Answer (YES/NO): NO